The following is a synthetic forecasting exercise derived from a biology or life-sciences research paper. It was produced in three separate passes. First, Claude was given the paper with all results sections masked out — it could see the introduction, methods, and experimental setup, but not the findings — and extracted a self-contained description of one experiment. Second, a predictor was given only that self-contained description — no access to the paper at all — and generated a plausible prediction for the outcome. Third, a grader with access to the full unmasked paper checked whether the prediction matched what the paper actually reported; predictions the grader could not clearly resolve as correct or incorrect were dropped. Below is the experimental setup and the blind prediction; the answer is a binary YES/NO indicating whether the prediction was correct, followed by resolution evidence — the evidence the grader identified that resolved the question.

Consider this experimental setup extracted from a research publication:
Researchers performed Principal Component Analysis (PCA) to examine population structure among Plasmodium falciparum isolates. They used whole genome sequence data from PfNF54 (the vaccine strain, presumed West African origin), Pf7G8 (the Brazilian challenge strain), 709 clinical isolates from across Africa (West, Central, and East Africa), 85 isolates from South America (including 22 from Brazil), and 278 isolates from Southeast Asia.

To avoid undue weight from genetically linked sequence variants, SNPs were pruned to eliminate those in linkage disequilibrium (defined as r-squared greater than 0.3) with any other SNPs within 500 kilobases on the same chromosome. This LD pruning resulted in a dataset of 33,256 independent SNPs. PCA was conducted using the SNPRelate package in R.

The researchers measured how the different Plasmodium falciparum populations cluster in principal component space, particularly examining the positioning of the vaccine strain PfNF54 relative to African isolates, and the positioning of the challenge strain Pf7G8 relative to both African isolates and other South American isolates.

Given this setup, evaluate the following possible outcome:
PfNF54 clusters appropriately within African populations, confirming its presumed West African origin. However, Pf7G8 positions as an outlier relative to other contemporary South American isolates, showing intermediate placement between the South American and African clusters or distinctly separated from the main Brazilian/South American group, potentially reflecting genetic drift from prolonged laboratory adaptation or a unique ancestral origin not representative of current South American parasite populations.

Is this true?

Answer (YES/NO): NO